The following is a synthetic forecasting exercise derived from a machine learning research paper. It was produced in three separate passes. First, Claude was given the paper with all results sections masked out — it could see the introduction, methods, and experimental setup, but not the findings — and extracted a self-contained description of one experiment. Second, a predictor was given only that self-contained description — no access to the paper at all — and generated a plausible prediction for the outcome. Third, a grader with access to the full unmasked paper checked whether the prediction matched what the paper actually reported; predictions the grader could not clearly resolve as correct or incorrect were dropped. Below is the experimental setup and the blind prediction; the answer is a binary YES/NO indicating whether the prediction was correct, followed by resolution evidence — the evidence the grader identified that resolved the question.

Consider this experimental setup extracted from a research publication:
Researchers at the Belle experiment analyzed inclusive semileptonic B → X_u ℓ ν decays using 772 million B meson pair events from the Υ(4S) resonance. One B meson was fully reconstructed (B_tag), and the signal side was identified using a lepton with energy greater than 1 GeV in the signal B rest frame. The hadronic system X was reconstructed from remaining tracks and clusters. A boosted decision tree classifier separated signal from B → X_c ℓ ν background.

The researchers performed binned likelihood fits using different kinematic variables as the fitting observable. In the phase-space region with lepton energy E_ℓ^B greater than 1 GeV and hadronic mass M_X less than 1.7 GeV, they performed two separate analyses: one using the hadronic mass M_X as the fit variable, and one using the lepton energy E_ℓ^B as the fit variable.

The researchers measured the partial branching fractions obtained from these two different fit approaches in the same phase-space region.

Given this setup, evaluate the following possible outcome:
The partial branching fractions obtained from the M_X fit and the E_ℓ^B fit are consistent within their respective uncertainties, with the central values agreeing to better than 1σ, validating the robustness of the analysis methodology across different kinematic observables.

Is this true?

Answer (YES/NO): YES